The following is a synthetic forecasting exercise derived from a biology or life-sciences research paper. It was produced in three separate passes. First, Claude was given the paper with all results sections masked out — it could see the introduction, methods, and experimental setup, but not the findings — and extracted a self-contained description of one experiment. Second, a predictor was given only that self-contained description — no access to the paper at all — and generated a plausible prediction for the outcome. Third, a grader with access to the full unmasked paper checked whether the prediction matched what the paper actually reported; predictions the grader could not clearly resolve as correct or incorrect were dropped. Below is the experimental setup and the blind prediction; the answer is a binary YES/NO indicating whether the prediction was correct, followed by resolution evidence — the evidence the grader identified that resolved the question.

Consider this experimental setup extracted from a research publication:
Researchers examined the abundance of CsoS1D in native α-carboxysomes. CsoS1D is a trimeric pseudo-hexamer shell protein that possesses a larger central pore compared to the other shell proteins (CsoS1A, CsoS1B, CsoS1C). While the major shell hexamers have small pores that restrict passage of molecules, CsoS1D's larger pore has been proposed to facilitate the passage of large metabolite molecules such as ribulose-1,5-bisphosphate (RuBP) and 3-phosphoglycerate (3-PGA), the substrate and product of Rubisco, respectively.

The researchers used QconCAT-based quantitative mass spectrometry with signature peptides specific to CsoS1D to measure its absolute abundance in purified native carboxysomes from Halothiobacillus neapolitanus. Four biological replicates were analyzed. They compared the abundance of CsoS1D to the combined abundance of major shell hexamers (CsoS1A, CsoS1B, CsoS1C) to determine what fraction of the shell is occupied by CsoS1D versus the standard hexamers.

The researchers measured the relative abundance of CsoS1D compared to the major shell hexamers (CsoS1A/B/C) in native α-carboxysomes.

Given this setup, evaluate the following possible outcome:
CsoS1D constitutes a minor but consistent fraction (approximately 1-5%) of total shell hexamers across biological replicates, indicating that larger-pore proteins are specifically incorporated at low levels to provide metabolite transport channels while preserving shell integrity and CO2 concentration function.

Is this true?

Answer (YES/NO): NO